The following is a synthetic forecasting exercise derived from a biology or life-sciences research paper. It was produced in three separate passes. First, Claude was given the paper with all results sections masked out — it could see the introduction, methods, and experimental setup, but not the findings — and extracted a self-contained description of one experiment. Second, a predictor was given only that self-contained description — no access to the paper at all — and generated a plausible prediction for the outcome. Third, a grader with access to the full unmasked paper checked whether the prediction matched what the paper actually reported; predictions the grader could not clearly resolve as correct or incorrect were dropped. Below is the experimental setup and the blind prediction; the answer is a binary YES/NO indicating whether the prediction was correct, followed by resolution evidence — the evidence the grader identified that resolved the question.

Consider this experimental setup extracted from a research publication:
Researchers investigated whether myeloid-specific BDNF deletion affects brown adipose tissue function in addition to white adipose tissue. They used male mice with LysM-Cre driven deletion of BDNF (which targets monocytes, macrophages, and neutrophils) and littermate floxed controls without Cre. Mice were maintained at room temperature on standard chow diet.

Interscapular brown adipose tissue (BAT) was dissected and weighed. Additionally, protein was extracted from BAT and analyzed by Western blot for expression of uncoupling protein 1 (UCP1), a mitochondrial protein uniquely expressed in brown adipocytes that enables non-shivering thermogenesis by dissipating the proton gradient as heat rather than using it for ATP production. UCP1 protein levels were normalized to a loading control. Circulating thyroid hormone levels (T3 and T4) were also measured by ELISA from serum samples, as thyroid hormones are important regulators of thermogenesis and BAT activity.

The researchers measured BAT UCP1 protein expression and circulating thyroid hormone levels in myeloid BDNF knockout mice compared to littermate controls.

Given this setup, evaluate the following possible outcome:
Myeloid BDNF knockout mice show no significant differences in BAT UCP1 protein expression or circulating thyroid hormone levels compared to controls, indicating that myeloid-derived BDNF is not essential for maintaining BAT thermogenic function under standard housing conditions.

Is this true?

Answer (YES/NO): YES